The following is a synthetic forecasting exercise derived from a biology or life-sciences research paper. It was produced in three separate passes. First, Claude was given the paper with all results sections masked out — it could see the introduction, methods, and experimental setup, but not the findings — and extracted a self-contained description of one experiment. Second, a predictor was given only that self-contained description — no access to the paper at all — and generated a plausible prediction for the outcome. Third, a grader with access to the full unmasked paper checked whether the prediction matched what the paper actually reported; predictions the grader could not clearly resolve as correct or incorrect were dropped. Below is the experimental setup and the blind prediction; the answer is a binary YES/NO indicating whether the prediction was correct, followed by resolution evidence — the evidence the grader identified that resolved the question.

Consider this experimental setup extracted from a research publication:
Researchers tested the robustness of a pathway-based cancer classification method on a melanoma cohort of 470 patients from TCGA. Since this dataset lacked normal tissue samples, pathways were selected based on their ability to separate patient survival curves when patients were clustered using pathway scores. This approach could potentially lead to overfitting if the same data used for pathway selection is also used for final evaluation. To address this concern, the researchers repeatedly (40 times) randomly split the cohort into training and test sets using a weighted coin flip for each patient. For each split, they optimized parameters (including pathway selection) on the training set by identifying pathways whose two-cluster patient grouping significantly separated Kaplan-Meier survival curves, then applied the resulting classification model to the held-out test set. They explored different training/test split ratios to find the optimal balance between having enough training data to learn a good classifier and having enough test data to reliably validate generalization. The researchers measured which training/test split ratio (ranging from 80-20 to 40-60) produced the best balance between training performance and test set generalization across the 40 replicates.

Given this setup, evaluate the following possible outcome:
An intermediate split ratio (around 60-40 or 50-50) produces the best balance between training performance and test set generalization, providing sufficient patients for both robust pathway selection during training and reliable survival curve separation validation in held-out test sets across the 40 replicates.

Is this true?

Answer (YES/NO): YES